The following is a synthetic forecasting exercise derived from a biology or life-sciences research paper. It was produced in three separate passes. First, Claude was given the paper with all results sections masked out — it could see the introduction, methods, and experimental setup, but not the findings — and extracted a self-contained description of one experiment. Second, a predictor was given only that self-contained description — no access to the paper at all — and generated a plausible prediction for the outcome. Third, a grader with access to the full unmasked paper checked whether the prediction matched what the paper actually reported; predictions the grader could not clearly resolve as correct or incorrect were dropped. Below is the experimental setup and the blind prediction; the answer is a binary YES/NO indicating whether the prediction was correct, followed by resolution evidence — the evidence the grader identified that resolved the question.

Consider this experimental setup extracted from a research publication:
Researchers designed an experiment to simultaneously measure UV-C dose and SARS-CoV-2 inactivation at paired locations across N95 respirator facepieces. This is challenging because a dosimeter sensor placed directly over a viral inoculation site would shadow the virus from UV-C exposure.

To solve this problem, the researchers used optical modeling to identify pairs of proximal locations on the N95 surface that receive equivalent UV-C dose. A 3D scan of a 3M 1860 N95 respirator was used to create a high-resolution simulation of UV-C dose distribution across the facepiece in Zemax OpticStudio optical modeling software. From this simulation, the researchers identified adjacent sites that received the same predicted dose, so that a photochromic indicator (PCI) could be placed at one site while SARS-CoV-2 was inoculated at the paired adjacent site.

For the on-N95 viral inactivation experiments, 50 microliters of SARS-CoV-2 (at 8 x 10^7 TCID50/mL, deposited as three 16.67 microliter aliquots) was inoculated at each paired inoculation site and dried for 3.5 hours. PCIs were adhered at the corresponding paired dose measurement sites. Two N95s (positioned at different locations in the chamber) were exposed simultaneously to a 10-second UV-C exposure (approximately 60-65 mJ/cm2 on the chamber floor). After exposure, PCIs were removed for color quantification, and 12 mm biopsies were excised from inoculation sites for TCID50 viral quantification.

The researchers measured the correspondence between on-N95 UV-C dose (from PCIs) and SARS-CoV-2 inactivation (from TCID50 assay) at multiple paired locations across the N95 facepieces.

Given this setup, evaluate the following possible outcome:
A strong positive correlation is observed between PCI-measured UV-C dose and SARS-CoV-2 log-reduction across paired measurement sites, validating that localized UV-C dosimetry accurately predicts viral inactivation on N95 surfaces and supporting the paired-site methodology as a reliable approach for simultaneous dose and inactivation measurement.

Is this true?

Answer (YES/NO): YES